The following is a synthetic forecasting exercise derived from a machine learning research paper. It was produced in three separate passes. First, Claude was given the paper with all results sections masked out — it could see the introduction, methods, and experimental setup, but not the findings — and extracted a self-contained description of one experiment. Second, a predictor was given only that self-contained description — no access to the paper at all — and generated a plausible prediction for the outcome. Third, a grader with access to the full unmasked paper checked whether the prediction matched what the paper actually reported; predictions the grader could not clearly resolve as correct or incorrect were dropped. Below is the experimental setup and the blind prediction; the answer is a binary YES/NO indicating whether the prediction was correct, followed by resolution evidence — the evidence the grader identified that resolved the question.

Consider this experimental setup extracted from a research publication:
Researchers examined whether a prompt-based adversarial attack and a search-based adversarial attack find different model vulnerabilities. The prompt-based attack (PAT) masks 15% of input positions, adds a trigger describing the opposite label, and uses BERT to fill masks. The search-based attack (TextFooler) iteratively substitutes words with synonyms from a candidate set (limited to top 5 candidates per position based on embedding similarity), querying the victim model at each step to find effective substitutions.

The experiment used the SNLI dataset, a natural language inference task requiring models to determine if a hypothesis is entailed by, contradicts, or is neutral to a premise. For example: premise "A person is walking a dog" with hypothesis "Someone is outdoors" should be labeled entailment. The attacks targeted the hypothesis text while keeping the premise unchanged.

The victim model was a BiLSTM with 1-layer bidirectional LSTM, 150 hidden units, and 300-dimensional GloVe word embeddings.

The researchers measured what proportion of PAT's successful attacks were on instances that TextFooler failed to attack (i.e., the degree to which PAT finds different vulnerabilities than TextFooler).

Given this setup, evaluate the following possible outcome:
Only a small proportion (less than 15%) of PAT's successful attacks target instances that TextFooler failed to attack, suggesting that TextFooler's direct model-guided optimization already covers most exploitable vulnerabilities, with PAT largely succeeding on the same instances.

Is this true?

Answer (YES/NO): NO